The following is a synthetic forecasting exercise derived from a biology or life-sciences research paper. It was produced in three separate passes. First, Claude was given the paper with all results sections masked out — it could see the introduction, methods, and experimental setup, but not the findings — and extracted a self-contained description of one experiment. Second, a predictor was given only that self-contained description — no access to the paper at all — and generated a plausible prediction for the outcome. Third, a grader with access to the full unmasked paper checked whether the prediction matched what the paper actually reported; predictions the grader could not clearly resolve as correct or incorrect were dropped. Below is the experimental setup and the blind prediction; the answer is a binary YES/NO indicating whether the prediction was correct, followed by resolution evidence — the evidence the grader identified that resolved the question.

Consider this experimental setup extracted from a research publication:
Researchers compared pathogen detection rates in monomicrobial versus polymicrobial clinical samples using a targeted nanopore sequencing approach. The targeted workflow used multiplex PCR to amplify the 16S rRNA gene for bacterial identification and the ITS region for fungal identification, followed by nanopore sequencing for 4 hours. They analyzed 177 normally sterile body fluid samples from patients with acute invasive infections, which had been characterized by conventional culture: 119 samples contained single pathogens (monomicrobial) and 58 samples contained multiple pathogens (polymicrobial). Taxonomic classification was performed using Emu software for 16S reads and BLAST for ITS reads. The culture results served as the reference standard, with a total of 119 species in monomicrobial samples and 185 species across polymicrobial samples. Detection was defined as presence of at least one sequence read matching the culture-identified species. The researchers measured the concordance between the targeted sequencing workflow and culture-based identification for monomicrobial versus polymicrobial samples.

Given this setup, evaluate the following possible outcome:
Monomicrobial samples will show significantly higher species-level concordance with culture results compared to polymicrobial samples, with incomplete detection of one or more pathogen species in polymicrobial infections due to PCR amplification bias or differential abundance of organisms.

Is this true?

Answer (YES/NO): YES